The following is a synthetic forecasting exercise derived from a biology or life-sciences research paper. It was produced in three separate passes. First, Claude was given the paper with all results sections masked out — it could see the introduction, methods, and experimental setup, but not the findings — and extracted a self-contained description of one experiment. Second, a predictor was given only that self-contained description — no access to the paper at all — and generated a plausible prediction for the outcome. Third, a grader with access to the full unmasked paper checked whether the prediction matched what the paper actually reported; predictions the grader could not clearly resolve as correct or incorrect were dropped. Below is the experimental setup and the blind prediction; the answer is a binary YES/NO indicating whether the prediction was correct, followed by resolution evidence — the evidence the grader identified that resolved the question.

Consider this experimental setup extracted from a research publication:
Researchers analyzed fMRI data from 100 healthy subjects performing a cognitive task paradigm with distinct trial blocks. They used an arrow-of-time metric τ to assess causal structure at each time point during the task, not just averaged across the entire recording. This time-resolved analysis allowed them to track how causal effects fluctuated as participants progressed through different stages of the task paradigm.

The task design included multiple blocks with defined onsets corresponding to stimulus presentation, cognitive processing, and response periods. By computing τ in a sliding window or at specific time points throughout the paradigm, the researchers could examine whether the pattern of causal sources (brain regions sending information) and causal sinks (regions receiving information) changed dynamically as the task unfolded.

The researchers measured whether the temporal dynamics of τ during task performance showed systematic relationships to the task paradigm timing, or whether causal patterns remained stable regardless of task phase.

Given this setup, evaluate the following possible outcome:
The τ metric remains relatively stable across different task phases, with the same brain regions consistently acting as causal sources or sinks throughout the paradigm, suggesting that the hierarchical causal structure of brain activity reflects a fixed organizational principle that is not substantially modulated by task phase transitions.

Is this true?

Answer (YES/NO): NO